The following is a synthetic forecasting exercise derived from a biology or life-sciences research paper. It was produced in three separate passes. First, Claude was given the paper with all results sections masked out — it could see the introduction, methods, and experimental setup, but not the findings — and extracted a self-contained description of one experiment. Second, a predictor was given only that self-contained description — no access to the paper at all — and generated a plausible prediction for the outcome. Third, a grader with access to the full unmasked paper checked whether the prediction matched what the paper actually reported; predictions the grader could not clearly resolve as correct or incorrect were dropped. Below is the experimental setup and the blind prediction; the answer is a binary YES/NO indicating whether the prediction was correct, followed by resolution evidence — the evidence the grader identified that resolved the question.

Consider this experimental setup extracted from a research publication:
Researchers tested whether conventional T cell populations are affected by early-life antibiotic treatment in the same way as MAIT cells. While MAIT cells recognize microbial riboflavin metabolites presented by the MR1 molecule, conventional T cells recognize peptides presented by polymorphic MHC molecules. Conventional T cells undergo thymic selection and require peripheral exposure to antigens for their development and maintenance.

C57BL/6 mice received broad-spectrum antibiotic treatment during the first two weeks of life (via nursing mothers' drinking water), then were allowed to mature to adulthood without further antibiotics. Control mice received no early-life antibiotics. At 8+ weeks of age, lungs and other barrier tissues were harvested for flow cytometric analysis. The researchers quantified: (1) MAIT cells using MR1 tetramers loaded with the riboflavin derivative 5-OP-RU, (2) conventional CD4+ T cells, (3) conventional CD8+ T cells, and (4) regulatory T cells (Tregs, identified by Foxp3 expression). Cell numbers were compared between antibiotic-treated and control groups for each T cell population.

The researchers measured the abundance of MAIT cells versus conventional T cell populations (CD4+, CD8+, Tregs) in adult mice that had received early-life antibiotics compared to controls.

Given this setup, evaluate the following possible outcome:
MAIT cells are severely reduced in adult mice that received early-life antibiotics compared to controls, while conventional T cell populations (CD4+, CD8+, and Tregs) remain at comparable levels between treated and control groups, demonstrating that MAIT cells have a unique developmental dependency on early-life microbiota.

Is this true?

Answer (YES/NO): NO